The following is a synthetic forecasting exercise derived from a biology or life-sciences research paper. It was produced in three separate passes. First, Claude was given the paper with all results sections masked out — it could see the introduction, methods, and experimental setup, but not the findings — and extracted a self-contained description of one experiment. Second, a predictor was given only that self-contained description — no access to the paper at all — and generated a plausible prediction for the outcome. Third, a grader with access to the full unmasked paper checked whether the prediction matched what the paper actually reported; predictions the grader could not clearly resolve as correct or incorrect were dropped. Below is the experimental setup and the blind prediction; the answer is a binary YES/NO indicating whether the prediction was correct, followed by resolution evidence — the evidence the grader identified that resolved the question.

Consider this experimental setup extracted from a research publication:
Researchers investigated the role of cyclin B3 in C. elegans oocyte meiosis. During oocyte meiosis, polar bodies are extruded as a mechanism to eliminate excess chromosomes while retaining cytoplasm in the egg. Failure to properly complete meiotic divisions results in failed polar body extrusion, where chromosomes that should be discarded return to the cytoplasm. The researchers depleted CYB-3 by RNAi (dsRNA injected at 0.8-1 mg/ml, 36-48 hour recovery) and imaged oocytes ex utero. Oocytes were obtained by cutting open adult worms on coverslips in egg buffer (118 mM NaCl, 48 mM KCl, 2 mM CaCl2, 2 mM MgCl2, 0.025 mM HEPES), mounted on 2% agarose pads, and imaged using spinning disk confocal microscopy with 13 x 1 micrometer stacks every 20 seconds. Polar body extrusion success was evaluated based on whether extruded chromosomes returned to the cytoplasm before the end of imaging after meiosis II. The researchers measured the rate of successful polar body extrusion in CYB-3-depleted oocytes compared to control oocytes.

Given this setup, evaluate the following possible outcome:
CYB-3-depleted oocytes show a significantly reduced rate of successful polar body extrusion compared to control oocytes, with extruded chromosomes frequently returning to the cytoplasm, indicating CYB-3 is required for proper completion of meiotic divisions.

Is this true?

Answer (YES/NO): NO